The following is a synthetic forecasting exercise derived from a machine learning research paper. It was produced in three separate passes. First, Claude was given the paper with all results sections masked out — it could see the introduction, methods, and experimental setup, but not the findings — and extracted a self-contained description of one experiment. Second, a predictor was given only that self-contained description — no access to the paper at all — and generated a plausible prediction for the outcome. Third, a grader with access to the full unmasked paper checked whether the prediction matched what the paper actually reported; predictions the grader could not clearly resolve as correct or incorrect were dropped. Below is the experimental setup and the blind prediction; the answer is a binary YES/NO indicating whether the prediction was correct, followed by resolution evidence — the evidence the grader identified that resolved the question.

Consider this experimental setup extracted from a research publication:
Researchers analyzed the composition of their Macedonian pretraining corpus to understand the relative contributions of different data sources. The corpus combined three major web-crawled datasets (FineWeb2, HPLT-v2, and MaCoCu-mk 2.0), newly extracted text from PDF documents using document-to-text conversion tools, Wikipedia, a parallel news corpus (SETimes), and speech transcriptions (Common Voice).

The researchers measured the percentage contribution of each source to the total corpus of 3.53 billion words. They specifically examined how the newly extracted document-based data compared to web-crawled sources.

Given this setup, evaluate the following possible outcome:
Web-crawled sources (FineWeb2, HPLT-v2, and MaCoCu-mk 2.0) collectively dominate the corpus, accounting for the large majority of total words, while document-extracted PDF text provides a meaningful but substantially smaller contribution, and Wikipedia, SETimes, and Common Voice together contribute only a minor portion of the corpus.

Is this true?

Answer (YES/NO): YES